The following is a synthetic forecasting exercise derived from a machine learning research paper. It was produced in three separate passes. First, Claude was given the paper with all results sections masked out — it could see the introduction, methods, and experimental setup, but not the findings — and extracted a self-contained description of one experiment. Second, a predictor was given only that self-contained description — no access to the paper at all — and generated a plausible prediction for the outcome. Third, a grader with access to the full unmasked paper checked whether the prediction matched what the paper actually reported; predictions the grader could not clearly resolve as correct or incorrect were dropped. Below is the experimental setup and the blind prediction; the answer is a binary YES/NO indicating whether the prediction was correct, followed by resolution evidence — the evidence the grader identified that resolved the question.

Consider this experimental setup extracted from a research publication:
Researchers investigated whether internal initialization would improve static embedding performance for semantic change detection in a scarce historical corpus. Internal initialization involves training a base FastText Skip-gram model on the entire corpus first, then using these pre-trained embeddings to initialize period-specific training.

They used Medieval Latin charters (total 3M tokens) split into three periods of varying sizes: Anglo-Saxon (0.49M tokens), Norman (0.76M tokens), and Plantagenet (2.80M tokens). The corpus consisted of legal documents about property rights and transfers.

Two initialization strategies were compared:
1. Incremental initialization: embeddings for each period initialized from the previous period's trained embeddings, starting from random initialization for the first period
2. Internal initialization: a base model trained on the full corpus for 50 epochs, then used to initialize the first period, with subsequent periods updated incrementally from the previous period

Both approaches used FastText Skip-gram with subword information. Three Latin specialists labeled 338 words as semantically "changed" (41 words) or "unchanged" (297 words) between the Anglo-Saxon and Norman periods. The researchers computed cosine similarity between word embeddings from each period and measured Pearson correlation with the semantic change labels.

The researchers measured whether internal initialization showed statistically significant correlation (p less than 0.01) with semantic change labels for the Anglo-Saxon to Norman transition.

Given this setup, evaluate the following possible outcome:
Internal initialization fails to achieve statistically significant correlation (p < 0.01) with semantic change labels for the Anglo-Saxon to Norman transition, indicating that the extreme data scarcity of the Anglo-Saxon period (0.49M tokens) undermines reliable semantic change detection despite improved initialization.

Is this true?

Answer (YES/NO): YES